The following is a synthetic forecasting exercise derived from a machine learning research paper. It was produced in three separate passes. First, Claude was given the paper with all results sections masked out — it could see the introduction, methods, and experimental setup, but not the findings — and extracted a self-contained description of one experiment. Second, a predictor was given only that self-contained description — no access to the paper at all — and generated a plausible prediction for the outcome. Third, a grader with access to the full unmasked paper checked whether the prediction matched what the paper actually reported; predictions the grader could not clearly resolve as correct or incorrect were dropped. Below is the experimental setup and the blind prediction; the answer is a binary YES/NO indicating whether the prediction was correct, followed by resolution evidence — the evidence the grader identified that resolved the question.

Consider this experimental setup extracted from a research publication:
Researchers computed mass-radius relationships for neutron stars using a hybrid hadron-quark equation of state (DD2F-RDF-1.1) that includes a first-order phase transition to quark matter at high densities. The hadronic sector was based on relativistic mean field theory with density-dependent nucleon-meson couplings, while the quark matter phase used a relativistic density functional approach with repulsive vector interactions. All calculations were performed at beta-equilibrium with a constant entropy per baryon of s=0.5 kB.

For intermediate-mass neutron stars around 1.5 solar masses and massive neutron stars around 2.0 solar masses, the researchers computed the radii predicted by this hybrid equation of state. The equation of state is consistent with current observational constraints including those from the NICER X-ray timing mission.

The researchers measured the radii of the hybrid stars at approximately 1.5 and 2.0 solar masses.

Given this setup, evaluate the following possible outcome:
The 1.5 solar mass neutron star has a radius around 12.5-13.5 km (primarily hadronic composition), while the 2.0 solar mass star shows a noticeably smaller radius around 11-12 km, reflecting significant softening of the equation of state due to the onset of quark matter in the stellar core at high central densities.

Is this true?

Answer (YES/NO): NO